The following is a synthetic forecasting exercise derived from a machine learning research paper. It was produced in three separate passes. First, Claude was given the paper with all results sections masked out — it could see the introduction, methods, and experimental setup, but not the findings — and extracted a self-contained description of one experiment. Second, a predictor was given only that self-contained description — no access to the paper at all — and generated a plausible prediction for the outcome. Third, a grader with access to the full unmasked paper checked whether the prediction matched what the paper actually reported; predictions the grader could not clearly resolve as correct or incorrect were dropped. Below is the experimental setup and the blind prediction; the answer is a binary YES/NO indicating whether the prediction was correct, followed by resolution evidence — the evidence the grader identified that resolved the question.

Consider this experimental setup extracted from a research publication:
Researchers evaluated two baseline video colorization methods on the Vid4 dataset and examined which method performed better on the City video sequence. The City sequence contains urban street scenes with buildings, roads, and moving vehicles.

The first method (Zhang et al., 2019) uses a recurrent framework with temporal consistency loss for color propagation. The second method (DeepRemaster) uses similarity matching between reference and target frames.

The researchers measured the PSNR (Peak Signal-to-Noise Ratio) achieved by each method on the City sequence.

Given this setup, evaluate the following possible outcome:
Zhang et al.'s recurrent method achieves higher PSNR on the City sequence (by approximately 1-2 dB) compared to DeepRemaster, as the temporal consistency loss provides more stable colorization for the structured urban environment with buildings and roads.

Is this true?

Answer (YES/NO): NO